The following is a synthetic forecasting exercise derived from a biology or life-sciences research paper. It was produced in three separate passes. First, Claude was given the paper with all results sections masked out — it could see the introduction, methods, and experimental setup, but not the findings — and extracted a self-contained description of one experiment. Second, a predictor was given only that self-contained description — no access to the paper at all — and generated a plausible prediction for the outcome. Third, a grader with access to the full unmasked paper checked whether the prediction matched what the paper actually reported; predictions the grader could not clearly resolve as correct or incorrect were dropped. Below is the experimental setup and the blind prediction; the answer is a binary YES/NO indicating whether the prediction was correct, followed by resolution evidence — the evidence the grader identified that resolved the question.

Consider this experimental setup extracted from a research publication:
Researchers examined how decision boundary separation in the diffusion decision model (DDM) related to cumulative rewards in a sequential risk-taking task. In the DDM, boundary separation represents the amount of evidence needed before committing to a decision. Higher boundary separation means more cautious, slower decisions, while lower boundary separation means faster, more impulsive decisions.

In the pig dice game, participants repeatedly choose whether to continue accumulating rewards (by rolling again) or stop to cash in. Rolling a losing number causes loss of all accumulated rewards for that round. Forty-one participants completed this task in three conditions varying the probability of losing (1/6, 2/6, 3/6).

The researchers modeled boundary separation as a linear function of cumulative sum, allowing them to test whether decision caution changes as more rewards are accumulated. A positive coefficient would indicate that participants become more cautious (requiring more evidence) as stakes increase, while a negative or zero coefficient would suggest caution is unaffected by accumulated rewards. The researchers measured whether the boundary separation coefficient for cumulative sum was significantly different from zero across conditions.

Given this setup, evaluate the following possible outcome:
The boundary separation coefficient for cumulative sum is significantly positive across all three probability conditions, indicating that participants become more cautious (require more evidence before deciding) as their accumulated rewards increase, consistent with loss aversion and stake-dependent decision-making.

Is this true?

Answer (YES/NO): NO